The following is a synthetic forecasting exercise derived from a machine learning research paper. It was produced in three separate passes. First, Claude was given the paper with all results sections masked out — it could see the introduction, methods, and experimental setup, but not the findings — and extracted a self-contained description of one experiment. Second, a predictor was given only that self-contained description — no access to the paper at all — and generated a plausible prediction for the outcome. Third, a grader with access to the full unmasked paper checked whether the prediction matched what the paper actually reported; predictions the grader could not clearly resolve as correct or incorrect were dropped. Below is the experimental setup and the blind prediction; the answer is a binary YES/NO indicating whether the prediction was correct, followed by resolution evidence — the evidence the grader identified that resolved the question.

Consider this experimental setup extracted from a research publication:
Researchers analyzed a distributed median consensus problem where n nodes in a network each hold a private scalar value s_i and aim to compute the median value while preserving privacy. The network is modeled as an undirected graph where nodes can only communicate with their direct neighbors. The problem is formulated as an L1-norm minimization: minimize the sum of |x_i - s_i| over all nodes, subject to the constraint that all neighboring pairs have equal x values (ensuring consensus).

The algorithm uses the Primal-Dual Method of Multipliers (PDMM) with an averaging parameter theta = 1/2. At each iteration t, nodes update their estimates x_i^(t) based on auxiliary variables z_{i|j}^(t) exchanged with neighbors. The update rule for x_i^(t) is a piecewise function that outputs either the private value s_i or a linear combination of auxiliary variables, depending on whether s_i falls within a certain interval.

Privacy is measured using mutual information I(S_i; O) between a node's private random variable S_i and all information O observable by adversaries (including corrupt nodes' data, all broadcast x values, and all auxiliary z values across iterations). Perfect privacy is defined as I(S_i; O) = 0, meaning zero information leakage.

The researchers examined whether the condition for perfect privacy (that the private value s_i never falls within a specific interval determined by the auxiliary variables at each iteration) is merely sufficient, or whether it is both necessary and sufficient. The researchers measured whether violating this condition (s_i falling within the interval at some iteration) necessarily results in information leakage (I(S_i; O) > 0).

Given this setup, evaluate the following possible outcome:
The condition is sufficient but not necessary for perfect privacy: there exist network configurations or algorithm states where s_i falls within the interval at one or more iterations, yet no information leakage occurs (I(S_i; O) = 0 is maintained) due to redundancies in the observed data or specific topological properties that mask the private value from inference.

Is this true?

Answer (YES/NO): NO